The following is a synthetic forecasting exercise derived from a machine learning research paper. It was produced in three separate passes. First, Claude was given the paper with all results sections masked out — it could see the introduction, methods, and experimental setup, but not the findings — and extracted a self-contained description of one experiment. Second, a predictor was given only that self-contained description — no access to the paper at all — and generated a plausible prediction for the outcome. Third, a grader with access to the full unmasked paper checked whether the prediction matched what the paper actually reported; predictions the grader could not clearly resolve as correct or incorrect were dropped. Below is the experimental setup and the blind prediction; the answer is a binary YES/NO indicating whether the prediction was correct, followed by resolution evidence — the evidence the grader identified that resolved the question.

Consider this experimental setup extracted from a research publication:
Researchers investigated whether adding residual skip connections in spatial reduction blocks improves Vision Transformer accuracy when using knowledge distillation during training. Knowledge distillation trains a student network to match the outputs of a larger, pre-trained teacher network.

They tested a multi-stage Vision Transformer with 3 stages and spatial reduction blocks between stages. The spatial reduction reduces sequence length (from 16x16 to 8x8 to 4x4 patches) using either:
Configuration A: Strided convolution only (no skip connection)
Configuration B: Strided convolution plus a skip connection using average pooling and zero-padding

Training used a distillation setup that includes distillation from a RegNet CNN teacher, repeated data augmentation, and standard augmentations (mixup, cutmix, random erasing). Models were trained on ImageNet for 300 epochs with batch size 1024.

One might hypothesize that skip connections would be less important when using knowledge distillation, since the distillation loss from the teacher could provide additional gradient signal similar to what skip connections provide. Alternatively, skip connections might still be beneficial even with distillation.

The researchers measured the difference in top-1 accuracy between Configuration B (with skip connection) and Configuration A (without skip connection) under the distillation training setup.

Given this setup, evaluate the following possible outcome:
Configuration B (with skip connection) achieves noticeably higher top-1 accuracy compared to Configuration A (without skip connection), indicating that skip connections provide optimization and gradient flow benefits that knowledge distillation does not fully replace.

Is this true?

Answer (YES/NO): YES